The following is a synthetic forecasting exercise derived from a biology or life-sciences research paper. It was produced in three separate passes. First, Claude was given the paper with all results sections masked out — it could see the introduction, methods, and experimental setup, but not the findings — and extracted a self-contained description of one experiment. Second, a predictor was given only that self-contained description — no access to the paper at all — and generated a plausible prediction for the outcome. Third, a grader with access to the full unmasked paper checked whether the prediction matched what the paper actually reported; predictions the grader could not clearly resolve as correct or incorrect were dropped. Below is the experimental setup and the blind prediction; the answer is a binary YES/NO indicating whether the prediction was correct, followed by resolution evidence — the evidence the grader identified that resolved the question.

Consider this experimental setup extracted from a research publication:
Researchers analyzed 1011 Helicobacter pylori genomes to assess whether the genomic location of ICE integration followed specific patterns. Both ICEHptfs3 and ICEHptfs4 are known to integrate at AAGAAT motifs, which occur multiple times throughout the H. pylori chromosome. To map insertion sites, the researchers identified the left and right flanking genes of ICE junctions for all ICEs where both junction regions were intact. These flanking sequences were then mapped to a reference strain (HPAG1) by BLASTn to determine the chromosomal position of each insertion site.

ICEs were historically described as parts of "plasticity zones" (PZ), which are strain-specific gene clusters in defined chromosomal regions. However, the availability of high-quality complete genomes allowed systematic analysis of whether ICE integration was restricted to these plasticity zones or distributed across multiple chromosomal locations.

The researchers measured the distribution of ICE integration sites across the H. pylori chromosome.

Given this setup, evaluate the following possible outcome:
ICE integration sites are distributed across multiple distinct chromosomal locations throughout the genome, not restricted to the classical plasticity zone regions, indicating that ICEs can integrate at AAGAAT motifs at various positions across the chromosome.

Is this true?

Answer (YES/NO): YES